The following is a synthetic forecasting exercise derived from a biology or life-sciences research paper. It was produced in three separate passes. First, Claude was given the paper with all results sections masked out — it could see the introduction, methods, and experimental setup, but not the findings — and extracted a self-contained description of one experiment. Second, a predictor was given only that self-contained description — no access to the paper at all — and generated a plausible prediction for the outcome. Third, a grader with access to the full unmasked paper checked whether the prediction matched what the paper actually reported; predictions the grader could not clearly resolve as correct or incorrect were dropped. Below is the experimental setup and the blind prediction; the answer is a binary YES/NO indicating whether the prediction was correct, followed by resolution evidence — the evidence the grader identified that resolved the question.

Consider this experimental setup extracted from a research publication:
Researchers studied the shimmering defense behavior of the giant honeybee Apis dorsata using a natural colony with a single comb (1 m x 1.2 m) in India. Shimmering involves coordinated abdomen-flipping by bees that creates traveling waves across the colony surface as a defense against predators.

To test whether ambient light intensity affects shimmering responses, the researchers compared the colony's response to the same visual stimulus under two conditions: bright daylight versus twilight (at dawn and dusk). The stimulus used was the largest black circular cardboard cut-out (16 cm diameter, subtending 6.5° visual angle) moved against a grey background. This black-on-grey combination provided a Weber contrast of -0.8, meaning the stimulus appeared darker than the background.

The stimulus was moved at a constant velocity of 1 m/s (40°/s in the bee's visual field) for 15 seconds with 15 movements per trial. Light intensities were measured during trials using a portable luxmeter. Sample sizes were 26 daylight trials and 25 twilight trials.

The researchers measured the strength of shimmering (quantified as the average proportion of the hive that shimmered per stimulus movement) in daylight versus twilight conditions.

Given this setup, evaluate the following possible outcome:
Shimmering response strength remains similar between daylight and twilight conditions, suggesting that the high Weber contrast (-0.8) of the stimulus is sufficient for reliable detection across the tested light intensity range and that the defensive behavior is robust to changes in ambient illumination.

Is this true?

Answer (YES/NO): NO